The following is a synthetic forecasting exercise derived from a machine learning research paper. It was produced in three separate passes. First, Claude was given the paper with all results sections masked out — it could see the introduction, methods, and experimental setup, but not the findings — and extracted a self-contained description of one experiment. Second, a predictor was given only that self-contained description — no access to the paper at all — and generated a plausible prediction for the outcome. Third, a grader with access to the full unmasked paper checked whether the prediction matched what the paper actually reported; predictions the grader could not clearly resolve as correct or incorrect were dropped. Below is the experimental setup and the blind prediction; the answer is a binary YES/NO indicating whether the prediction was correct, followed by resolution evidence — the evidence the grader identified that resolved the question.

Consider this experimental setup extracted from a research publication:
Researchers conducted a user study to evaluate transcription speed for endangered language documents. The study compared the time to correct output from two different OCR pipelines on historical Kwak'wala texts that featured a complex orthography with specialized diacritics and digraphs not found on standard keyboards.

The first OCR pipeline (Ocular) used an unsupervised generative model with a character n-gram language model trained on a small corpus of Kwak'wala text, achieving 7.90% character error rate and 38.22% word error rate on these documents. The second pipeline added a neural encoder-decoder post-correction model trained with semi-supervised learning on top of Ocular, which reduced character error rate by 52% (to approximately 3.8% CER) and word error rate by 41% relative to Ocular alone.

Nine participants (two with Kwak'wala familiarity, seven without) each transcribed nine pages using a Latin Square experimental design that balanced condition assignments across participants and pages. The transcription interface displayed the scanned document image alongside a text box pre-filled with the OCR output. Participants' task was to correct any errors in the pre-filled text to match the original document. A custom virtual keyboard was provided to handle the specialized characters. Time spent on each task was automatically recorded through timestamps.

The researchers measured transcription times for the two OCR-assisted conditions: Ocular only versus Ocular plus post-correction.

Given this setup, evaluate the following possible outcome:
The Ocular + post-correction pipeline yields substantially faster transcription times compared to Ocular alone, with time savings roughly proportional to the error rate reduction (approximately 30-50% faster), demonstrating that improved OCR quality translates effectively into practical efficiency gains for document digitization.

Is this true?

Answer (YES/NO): NO